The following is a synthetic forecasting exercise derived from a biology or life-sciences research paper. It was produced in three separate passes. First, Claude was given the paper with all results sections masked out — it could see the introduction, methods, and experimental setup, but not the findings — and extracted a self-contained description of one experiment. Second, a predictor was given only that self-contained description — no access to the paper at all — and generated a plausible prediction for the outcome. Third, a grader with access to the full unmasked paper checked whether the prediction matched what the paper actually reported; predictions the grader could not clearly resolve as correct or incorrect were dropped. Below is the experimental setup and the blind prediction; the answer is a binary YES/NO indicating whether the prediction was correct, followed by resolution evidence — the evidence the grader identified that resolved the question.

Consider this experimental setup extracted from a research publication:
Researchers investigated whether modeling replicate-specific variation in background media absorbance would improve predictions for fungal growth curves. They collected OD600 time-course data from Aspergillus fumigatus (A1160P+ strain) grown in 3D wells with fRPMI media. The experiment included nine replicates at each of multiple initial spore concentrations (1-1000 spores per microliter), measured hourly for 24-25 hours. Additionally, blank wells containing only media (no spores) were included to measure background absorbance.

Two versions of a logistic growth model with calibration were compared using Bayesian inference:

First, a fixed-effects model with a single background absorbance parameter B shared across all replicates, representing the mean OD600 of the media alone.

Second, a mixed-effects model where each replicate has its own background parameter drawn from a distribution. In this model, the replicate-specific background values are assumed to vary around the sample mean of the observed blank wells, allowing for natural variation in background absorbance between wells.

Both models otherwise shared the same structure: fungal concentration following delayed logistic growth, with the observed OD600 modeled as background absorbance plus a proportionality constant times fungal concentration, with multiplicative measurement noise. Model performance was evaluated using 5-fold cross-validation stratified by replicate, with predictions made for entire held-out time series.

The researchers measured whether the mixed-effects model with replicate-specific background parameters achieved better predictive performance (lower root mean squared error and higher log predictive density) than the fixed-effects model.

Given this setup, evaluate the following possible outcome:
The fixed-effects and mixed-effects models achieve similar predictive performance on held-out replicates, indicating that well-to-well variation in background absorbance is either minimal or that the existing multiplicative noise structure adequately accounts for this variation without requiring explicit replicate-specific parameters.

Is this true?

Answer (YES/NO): NO